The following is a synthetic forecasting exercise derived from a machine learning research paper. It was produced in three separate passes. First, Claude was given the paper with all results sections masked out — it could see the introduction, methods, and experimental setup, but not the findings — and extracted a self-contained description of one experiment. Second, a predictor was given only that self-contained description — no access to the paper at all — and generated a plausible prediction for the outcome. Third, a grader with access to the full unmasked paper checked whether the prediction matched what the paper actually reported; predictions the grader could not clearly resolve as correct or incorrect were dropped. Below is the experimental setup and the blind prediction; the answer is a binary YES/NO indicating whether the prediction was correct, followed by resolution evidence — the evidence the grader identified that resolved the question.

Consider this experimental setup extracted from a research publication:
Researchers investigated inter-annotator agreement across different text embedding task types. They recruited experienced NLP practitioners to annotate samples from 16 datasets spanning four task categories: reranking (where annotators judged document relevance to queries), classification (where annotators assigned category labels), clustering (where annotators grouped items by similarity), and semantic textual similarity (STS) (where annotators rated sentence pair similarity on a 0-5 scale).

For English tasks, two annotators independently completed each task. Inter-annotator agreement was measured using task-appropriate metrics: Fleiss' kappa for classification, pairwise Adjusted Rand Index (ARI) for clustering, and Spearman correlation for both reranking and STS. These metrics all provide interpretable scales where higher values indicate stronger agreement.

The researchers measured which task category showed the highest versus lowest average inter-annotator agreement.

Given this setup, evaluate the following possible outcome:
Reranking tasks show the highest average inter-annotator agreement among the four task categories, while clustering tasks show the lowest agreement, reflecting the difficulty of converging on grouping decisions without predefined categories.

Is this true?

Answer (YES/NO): YES